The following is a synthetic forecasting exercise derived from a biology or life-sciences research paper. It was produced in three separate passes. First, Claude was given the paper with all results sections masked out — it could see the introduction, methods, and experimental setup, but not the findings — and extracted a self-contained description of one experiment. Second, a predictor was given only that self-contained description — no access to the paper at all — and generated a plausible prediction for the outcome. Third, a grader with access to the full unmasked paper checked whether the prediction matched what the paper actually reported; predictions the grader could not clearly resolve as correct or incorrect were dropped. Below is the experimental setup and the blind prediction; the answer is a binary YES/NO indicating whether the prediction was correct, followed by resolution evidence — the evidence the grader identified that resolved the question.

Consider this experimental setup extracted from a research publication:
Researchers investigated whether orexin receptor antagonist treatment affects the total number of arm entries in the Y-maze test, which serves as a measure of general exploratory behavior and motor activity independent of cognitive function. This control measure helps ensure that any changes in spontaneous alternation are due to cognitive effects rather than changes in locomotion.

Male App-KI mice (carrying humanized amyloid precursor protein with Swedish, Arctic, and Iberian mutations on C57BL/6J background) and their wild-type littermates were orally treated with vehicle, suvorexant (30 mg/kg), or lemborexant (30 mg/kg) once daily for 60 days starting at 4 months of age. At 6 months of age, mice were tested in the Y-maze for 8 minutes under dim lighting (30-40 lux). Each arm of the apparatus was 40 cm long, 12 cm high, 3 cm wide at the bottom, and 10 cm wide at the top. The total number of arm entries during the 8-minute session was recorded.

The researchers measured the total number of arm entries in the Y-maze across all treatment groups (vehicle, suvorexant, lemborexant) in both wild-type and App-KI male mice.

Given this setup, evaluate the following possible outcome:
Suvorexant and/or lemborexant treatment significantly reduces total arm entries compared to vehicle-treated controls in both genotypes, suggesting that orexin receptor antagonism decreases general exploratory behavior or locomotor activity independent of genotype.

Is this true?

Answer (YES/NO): NO